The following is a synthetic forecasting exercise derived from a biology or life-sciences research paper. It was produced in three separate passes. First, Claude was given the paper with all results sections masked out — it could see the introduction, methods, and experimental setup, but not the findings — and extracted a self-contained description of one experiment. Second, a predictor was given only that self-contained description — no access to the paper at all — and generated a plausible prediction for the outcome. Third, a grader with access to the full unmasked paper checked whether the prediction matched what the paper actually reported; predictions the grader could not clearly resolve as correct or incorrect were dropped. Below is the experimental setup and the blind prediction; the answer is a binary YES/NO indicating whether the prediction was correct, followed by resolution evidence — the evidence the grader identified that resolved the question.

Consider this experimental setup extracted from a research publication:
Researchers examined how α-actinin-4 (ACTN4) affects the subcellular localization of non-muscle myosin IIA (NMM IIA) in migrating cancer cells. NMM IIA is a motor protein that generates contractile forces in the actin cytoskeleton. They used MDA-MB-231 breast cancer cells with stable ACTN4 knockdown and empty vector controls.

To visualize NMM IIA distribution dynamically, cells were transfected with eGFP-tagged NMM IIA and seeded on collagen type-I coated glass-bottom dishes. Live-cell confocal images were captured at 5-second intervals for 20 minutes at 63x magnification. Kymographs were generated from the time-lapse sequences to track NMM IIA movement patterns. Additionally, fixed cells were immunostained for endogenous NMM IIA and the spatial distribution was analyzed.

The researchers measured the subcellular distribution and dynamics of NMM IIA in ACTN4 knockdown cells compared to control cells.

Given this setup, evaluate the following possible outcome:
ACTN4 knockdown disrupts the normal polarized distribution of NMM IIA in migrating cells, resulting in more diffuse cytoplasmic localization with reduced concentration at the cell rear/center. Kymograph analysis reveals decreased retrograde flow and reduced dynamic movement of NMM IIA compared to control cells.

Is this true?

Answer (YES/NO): NO